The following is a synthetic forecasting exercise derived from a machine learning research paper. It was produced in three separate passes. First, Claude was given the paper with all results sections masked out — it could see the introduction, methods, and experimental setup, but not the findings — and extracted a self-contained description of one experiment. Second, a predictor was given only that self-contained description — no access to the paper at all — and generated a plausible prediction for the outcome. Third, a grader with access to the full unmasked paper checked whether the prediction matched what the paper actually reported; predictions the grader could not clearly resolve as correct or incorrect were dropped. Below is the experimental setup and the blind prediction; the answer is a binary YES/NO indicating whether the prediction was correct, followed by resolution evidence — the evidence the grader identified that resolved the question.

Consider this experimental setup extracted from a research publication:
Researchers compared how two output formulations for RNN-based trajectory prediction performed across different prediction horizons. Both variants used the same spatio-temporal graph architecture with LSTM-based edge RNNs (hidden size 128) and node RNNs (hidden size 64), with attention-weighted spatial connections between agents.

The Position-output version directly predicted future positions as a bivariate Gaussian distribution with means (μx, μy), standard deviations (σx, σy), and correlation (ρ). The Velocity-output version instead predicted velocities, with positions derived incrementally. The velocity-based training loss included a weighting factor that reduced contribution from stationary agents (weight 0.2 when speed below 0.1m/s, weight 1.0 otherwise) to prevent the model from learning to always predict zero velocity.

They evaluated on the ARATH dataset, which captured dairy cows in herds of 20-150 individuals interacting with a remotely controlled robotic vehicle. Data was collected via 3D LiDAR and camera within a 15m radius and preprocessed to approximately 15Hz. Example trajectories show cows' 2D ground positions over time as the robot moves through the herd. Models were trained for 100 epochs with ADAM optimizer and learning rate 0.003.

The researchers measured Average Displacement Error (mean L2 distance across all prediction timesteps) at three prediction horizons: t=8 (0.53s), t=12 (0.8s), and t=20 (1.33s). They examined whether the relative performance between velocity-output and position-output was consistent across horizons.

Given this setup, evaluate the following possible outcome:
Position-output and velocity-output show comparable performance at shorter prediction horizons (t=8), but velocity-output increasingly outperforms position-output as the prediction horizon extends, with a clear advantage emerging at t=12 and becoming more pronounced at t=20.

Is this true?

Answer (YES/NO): NO